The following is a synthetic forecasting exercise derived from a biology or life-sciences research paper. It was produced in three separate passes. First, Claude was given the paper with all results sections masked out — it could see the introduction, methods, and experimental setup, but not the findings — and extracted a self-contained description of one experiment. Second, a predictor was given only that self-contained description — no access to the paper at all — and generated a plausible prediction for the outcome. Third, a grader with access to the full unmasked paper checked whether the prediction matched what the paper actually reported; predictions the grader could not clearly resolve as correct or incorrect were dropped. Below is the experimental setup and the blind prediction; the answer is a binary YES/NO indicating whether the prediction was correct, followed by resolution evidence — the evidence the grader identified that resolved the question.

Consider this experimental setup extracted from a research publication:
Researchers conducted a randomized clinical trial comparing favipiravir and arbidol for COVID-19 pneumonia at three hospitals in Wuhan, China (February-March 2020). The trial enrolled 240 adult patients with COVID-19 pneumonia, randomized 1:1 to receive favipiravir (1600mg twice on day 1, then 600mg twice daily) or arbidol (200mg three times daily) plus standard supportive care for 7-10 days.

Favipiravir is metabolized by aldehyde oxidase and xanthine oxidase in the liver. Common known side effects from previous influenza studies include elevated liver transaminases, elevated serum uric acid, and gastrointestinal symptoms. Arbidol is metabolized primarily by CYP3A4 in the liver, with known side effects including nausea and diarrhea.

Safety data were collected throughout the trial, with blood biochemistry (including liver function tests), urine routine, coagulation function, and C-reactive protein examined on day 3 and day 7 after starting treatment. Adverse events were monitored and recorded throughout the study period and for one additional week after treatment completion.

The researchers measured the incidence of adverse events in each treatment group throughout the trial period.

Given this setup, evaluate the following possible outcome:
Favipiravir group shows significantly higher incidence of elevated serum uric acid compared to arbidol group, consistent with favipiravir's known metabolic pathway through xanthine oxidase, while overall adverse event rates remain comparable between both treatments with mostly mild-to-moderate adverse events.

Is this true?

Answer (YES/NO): YES